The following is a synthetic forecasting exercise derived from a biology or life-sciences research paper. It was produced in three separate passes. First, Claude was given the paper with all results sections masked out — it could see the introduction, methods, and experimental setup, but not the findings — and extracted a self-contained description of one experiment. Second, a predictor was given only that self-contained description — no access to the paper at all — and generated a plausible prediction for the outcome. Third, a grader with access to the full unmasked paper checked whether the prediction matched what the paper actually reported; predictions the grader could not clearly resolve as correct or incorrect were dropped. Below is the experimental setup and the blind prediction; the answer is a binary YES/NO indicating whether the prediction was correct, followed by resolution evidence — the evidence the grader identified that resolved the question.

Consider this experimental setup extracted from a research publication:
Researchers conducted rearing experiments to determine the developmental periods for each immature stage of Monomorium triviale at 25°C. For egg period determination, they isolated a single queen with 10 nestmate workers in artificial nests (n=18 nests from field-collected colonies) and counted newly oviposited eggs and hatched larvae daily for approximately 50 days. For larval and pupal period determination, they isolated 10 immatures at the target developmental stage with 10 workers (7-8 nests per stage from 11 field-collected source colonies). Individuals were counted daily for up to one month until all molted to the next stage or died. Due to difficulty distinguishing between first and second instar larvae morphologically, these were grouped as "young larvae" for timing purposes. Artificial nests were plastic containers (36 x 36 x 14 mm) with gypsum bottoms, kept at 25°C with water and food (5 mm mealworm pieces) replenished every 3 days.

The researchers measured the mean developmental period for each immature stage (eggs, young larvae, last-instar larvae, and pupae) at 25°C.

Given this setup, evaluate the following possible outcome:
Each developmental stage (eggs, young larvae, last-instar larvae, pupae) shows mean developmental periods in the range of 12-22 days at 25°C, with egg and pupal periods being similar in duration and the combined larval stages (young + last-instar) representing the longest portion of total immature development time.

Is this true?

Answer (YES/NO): NO